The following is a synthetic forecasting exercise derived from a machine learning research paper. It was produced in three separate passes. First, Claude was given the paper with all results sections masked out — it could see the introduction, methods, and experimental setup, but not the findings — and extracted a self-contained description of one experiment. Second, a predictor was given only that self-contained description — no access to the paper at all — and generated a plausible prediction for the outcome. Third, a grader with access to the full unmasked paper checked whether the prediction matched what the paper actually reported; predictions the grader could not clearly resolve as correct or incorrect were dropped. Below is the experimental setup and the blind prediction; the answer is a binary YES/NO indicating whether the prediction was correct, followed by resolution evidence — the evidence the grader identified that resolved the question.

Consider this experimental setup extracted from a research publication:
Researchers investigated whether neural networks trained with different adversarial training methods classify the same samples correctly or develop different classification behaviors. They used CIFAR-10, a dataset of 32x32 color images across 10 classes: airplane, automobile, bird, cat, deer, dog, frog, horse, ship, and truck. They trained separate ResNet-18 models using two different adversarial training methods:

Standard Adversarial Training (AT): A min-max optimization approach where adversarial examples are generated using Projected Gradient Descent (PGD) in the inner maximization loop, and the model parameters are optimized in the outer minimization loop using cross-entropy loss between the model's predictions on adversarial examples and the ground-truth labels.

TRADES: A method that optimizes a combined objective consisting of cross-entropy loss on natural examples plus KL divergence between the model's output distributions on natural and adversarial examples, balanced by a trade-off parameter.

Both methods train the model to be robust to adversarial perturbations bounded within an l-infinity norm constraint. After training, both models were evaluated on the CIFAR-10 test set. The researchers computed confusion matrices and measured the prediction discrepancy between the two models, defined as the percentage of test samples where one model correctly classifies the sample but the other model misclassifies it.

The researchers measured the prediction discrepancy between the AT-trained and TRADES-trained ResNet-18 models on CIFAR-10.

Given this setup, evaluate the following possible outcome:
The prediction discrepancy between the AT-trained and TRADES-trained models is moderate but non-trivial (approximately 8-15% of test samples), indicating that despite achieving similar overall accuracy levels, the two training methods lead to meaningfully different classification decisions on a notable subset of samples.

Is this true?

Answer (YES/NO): NO